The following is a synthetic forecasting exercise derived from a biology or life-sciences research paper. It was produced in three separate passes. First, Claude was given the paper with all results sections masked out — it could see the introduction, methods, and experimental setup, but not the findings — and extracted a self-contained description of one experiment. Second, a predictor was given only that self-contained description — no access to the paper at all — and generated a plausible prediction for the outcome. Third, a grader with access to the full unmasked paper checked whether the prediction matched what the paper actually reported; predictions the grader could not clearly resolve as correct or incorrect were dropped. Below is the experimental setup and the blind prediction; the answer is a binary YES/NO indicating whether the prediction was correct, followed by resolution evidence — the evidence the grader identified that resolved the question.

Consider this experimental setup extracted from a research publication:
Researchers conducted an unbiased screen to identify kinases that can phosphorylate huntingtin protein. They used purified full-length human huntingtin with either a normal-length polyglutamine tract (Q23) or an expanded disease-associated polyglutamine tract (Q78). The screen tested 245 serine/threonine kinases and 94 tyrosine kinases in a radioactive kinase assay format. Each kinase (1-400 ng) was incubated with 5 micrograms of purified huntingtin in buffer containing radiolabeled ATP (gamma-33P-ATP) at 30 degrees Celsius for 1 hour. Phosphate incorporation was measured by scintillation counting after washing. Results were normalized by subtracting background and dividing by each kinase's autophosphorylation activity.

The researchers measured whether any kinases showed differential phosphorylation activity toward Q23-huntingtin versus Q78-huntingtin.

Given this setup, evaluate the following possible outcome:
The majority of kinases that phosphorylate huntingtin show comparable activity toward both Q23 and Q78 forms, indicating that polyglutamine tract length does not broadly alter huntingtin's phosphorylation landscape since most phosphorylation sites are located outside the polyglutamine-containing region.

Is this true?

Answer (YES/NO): YES